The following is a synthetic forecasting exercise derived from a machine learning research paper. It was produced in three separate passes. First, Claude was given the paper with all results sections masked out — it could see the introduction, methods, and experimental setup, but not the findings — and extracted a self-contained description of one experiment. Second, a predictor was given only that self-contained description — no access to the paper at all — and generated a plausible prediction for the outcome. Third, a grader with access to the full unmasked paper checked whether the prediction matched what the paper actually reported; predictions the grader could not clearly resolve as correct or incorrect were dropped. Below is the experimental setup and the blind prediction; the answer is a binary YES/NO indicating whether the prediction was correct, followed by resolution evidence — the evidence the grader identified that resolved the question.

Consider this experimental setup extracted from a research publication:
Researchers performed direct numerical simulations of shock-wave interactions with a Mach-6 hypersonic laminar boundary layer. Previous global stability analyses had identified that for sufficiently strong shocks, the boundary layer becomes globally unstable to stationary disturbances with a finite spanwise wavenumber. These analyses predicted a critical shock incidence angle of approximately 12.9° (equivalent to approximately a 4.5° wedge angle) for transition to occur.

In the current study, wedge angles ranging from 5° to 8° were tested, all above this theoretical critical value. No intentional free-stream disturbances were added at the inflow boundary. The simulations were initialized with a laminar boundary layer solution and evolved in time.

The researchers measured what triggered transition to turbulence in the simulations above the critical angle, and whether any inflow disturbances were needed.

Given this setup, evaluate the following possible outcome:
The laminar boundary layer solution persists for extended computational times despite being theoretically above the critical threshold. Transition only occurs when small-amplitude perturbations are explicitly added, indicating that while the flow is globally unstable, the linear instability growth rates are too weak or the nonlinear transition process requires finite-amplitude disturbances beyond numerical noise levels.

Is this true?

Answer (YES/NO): NO